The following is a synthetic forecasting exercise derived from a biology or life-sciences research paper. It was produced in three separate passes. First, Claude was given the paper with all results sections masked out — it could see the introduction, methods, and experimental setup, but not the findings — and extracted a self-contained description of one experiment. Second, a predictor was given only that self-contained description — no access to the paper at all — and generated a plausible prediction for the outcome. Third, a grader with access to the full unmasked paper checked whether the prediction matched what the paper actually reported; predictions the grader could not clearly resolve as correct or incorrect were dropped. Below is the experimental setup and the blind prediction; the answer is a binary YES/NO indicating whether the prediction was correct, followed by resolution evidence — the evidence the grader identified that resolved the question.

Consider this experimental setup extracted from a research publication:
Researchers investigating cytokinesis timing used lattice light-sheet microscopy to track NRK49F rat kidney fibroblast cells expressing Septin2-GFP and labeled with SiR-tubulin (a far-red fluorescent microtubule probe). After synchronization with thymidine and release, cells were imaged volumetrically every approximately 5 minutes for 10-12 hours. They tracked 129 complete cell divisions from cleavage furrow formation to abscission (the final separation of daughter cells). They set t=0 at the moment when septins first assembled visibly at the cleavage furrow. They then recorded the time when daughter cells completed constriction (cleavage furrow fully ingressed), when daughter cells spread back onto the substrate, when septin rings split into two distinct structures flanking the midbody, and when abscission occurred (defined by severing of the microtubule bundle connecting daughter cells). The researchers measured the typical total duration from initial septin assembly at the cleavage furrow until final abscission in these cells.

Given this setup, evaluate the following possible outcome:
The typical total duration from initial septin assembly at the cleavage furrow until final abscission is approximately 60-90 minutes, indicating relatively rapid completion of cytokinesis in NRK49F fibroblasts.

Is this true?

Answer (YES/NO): NO